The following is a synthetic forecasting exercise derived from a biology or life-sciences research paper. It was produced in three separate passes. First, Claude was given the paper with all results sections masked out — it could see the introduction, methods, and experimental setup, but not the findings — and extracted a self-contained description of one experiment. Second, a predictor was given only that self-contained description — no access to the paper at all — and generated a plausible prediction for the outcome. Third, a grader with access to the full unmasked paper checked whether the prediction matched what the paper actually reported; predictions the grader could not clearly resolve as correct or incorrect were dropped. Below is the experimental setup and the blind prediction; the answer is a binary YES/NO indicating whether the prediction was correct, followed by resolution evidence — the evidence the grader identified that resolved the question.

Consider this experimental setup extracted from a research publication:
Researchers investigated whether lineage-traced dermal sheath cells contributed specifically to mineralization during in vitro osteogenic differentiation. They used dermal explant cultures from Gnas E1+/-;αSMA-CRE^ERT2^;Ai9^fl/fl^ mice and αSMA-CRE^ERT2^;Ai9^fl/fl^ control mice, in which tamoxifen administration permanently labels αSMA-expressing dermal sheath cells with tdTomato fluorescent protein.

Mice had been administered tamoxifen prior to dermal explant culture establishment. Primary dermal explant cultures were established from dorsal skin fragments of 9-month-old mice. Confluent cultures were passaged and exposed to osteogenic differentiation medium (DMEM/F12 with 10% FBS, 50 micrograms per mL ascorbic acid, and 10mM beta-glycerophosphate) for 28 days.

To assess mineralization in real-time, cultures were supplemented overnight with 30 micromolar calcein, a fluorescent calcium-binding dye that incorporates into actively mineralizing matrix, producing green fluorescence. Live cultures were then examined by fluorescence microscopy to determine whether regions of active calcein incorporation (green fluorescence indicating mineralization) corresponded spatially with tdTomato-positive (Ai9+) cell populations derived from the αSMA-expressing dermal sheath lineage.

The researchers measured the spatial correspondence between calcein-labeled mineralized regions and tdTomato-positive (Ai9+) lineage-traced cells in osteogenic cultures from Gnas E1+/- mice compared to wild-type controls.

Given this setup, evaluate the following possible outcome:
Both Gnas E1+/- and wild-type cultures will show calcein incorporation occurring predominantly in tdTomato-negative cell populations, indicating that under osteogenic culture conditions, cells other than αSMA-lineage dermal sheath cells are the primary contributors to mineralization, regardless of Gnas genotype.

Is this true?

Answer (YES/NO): NO